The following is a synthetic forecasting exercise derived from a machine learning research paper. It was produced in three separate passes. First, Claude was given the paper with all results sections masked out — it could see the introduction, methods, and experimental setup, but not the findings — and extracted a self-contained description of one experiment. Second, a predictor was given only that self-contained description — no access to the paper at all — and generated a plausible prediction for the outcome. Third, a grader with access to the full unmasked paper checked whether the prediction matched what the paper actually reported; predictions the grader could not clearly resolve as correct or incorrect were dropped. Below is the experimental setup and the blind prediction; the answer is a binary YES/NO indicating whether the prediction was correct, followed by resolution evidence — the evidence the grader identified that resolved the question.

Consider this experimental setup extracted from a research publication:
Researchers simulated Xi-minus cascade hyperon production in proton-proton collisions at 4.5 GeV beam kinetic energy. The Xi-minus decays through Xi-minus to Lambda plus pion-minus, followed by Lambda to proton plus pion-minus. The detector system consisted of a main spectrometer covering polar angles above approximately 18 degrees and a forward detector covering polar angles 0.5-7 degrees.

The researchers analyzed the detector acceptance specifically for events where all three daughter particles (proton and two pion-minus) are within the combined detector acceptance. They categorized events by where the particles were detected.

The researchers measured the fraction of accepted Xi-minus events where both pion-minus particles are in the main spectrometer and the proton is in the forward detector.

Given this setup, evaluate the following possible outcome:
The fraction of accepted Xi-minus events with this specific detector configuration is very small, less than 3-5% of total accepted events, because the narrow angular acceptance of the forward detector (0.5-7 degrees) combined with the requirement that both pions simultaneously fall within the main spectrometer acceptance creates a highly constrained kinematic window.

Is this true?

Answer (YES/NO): NO